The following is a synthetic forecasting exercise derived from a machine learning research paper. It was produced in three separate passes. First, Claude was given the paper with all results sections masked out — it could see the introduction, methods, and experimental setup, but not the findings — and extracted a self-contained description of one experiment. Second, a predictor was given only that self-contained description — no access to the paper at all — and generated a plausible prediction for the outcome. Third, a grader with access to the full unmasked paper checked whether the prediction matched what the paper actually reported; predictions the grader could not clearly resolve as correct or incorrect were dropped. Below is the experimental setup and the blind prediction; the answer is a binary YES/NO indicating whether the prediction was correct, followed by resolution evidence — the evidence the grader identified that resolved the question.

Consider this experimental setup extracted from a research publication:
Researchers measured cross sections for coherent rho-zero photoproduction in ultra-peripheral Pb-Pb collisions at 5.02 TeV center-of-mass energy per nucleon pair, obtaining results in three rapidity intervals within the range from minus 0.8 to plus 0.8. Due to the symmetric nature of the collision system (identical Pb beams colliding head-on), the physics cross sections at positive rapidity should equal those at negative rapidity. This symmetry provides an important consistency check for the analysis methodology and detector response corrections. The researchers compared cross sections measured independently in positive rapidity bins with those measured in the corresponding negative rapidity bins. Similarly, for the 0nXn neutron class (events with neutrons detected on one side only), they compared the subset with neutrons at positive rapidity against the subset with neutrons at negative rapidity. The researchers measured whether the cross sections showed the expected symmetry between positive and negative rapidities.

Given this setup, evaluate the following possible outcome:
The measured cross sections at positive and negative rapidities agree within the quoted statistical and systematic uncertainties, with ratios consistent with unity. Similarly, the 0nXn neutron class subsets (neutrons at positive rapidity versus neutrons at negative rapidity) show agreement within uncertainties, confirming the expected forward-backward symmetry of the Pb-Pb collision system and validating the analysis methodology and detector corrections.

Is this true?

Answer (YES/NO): YES